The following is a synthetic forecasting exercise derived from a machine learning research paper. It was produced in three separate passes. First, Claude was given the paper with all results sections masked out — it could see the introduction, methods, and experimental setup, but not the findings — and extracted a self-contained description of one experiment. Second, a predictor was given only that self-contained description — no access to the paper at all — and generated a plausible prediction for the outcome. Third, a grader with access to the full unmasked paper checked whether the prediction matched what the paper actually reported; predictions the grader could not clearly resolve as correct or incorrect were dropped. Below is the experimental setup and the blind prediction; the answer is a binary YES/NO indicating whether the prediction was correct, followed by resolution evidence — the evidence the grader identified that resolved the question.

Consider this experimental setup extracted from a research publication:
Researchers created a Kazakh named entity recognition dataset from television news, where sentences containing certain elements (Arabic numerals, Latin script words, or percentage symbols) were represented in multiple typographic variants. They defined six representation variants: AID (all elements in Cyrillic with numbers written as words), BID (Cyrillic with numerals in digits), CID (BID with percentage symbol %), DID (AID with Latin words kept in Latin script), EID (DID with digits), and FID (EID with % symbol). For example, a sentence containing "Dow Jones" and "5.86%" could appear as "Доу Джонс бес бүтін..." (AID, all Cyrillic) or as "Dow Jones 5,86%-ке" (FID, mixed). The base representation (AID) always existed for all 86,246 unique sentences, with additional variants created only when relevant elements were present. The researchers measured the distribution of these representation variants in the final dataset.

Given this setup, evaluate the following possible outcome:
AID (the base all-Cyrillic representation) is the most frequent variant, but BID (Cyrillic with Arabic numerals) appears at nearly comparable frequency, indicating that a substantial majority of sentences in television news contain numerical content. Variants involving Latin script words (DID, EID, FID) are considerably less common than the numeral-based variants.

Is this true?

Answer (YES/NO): NO